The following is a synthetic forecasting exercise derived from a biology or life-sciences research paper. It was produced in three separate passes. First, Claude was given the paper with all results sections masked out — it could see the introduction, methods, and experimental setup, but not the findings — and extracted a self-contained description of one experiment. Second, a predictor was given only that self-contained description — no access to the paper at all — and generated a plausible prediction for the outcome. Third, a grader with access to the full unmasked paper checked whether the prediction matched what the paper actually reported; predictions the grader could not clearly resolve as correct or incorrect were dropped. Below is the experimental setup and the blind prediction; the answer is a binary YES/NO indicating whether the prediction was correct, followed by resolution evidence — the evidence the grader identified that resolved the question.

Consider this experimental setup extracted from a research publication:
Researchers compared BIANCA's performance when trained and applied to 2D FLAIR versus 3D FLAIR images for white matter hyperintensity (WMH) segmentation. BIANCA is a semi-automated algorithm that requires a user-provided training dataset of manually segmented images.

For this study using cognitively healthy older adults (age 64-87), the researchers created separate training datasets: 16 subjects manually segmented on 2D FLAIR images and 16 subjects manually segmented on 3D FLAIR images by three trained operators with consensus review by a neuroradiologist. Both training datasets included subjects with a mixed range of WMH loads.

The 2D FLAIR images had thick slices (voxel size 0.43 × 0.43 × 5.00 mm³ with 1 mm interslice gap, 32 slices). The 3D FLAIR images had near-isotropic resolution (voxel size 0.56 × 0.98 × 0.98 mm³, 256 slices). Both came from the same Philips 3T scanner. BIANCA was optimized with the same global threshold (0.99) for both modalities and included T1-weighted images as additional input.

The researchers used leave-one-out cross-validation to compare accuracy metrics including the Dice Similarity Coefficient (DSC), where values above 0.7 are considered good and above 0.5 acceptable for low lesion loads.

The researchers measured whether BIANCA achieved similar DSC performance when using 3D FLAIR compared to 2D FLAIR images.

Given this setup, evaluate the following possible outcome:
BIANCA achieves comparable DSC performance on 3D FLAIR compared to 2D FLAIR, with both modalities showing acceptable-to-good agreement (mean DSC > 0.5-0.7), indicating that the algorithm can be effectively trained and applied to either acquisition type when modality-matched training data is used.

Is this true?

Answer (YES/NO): NO